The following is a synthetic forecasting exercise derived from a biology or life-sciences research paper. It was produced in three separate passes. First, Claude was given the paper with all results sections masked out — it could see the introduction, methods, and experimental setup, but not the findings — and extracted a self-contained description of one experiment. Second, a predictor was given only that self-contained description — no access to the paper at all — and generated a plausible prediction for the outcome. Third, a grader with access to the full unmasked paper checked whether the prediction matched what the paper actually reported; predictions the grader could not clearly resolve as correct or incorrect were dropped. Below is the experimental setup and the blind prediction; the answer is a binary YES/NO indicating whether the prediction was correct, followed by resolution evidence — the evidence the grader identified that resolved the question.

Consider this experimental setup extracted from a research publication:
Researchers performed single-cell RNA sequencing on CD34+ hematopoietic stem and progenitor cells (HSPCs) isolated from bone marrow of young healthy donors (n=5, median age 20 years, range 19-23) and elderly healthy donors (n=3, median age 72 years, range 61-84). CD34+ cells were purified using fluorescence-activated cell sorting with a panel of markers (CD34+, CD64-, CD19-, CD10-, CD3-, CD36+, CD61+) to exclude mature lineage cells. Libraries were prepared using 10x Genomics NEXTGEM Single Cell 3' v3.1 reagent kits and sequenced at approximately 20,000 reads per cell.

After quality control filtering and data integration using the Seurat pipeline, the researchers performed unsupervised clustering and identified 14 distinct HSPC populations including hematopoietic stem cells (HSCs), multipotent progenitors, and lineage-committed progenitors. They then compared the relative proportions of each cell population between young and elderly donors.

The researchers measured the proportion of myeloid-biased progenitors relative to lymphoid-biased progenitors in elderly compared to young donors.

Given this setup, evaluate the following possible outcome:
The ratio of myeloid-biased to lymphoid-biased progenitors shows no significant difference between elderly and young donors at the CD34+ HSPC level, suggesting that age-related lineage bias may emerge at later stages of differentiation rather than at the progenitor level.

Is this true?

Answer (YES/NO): NO